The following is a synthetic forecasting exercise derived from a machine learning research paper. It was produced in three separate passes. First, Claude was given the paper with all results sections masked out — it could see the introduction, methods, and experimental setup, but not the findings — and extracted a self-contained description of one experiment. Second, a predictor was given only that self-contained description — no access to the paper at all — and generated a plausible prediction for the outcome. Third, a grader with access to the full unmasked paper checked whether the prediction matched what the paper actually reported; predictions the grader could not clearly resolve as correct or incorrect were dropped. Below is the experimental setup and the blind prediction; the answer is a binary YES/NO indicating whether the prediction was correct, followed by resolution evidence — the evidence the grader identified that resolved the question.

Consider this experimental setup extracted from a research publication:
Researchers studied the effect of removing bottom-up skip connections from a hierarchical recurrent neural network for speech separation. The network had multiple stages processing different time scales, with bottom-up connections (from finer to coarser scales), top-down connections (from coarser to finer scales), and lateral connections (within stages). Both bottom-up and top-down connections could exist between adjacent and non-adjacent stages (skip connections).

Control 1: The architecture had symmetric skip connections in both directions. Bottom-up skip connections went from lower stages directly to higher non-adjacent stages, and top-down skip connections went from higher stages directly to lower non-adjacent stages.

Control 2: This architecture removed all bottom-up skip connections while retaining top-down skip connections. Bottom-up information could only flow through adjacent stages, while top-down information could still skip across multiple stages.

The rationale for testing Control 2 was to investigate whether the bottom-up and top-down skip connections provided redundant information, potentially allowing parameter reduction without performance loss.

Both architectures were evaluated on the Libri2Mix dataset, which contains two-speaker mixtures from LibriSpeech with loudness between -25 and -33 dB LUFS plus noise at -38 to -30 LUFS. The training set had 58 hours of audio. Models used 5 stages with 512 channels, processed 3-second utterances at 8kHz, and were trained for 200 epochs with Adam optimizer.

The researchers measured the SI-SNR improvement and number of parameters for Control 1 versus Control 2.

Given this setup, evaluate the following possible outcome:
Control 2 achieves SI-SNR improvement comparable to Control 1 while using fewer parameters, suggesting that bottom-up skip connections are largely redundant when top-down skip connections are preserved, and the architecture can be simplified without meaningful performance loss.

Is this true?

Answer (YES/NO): YES